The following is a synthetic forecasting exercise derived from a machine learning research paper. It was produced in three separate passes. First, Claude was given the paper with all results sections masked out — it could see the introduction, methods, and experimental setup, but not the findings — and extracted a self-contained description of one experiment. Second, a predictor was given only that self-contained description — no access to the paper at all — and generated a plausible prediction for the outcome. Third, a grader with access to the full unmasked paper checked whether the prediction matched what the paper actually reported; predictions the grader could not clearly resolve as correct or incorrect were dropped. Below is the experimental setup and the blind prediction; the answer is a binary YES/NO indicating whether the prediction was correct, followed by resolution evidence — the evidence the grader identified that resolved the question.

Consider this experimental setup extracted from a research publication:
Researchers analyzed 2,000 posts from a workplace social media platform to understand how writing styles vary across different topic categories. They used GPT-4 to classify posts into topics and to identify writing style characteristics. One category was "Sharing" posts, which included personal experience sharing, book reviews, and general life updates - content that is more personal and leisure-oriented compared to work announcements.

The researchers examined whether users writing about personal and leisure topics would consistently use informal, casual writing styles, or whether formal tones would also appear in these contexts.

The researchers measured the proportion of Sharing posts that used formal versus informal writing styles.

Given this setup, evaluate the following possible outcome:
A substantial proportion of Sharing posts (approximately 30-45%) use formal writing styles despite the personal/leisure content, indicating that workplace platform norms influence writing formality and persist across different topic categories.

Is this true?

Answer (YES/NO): NO